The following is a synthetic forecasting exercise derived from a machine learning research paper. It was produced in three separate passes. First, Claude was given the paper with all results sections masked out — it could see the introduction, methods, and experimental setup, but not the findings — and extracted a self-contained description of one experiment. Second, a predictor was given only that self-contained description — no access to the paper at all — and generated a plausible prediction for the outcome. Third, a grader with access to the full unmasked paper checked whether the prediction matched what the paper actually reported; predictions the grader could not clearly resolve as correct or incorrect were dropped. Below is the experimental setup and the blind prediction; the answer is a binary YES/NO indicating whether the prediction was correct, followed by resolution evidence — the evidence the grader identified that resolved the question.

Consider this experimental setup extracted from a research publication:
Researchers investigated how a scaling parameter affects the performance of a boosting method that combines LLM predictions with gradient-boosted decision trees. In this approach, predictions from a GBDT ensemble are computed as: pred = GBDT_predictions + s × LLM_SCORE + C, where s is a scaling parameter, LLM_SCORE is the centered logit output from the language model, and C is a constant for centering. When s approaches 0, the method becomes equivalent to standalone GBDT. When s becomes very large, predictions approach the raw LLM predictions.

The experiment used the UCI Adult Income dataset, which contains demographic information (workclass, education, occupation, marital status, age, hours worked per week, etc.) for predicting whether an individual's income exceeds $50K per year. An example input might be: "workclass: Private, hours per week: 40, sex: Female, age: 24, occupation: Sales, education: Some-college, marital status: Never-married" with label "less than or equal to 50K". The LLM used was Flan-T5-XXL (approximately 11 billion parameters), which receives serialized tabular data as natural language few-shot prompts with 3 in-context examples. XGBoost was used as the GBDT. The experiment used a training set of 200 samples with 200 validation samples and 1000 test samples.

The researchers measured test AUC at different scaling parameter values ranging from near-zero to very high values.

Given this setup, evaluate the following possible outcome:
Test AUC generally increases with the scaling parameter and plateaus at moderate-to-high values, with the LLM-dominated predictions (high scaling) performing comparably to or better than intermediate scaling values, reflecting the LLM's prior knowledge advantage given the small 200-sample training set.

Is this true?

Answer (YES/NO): NO